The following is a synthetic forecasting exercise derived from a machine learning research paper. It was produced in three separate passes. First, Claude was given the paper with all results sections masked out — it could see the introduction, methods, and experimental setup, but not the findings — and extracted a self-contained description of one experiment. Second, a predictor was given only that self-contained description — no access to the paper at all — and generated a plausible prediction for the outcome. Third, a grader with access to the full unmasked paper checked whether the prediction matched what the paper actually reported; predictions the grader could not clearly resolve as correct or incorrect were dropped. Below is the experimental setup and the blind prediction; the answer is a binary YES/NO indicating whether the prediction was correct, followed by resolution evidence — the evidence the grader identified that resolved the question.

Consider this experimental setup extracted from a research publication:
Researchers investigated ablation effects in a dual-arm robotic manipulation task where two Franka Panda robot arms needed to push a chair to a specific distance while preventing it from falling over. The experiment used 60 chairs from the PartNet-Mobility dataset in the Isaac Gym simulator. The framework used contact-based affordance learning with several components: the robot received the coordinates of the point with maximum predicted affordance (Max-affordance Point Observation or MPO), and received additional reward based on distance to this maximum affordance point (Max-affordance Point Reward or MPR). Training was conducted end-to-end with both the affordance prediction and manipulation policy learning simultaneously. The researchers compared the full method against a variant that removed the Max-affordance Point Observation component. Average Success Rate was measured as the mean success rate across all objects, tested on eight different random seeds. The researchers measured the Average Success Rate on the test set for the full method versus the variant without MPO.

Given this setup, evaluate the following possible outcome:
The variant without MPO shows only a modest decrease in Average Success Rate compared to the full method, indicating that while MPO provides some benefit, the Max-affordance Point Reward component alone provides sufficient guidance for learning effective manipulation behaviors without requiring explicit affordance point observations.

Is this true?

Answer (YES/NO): NO